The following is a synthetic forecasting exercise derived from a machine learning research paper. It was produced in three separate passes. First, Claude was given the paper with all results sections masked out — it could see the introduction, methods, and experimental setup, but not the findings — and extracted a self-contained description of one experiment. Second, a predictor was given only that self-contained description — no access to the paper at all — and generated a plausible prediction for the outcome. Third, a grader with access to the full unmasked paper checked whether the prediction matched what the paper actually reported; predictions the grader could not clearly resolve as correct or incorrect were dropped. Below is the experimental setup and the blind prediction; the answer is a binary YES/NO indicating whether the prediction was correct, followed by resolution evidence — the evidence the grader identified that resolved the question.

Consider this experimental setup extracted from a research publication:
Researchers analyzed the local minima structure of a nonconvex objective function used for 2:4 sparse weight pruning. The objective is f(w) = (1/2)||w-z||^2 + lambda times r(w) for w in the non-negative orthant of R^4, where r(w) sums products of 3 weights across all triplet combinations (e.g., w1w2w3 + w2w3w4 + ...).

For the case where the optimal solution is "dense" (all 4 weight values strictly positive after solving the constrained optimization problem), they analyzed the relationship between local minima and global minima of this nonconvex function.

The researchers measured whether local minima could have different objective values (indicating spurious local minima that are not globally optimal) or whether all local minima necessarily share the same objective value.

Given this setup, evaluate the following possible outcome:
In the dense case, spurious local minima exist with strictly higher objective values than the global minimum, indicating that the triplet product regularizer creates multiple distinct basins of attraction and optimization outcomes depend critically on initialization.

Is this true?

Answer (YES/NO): NO